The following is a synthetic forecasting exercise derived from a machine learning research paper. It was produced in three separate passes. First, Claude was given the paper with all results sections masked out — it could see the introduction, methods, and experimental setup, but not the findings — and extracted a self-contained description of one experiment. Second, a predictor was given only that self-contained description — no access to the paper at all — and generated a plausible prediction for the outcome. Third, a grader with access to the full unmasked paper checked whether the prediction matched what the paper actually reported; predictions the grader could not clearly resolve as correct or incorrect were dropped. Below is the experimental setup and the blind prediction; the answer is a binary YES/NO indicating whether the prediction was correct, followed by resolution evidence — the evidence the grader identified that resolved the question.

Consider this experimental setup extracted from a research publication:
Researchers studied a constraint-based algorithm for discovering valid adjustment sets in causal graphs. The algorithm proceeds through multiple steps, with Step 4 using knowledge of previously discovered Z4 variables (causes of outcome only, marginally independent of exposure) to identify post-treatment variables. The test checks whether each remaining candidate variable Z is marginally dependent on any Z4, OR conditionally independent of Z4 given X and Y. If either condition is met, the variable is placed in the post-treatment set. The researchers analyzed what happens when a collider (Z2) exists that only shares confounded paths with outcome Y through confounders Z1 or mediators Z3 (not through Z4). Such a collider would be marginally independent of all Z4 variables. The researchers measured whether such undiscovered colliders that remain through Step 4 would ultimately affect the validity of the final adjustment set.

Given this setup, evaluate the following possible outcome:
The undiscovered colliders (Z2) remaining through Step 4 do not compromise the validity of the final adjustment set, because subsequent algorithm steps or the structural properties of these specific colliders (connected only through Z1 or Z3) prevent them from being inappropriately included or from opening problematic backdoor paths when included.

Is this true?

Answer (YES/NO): YES